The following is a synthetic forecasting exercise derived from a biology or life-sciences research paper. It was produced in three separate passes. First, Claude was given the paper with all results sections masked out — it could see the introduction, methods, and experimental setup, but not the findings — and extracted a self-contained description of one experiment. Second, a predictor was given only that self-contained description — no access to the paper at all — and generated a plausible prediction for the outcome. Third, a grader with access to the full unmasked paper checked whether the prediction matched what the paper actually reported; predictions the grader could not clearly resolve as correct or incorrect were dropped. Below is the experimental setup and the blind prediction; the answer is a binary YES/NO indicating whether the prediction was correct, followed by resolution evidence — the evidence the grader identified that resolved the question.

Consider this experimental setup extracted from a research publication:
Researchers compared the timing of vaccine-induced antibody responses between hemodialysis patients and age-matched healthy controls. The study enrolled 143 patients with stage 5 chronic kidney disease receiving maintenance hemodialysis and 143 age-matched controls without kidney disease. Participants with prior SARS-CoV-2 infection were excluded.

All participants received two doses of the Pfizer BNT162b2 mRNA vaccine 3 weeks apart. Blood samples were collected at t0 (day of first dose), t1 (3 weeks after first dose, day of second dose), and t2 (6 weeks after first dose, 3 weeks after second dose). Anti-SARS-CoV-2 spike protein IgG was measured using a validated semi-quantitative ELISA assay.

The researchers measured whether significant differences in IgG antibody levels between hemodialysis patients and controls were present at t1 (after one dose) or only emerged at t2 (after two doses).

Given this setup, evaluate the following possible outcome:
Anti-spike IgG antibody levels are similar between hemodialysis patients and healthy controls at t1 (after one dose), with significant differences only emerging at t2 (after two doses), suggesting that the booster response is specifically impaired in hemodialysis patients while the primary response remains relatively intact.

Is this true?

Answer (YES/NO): NO